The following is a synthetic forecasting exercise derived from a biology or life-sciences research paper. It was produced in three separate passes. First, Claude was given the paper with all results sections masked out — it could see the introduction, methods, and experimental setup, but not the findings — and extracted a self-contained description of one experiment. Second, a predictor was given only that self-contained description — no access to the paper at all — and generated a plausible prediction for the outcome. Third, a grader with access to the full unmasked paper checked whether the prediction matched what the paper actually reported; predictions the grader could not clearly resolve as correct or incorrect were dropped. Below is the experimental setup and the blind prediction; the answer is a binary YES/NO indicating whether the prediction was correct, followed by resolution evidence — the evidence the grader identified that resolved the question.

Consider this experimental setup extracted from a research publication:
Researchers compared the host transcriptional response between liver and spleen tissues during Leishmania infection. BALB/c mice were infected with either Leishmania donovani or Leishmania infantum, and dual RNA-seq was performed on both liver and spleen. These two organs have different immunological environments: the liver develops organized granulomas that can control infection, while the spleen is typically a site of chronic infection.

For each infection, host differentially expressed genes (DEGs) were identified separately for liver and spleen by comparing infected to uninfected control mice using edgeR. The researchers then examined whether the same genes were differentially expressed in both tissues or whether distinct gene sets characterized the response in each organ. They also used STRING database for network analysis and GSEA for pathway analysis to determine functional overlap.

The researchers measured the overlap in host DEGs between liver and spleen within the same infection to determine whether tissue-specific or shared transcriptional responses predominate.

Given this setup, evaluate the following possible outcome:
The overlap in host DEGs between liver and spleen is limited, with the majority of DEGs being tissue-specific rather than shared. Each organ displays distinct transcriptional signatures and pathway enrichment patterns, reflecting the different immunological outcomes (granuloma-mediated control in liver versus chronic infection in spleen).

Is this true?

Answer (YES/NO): NO